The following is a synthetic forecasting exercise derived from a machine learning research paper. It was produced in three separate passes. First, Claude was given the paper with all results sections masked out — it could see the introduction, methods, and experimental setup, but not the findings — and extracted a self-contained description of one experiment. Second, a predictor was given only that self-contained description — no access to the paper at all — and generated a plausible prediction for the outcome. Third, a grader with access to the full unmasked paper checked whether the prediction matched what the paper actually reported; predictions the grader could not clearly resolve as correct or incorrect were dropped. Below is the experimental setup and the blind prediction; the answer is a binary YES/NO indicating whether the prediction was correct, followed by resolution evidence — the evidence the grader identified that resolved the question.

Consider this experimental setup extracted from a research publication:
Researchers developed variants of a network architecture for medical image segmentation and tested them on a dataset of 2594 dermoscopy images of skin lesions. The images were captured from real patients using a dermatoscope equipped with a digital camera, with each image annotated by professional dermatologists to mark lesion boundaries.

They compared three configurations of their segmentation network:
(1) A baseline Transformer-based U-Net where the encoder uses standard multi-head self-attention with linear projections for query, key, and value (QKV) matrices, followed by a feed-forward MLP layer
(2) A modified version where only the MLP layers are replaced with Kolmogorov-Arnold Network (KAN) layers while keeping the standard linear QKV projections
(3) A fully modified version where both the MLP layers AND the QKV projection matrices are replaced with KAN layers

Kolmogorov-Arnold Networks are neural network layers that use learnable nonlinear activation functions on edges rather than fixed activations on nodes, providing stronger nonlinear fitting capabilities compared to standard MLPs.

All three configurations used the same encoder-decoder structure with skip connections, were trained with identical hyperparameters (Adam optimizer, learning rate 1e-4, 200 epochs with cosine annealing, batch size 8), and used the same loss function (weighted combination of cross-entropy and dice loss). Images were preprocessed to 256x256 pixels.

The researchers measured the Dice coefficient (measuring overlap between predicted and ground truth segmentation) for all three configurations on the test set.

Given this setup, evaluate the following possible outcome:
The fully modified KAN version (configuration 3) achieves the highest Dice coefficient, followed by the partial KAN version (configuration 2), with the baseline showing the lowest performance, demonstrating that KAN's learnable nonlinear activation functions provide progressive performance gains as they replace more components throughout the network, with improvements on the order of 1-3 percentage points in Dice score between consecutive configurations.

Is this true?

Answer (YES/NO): NO